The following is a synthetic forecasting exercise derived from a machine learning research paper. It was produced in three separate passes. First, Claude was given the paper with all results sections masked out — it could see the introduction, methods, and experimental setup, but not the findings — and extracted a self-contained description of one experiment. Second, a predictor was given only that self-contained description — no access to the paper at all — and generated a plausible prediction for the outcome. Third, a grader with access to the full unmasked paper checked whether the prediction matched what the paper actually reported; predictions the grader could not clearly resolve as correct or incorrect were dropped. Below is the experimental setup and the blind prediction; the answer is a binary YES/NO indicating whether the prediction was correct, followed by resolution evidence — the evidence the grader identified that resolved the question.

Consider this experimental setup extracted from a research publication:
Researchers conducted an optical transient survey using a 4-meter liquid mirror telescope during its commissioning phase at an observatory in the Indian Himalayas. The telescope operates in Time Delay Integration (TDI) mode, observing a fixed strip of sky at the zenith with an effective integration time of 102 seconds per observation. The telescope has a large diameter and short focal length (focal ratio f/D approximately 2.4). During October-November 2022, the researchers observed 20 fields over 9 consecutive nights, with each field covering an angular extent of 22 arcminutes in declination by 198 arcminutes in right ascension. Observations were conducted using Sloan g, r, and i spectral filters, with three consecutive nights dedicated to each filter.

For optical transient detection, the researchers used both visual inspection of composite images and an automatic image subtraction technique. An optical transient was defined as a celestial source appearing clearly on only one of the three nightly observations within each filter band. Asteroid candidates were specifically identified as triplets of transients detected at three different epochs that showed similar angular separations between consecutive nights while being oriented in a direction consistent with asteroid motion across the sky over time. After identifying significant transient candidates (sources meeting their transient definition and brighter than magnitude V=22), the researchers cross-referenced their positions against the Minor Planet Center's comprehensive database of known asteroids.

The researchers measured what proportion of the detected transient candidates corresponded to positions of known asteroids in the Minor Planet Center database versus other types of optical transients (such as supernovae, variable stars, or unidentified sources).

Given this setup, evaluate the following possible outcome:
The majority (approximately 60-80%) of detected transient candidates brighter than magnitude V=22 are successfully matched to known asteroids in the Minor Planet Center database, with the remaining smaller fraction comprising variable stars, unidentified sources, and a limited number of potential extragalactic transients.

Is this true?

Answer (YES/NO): NO